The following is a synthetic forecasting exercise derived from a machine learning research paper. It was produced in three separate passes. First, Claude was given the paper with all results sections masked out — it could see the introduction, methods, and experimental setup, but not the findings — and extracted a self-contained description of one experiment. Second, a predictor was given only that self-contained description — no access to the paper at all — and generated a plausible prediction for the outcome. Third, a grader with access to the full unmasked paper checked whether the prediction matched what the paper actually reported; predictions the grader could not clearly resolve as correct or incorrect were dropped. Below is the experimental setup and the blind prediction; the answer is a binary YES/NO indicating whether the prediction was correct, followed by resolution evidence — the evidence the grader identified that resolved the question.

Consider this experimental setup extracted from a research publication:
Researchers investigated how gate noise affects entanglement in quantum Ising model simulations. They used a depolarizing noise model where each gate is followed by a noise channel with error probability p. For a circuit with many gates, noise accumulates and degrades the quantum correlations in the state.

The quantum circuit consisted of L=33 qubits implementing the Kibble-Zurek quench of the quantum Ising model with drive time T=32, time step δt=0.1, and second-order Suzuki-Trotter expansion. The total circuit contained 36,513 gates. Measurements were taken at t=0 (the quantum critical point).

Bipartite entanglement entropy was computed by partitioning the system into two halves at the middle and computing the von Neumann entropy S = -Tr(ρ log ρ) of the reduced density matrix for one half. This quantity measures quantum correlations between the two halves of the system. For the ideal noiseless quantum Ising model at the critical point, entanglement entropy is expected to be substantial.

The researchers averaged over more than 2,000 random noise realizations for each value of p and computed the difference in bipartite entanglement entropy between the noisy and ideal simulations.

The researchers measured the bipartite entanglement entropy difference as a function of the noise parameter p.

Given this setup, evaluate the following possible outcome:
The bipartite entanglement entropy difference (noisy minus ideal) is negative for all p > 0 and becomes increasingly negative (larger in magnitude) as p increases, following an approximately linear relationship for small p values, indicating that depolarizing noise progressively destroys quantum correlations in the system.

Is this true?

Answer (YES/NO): NO